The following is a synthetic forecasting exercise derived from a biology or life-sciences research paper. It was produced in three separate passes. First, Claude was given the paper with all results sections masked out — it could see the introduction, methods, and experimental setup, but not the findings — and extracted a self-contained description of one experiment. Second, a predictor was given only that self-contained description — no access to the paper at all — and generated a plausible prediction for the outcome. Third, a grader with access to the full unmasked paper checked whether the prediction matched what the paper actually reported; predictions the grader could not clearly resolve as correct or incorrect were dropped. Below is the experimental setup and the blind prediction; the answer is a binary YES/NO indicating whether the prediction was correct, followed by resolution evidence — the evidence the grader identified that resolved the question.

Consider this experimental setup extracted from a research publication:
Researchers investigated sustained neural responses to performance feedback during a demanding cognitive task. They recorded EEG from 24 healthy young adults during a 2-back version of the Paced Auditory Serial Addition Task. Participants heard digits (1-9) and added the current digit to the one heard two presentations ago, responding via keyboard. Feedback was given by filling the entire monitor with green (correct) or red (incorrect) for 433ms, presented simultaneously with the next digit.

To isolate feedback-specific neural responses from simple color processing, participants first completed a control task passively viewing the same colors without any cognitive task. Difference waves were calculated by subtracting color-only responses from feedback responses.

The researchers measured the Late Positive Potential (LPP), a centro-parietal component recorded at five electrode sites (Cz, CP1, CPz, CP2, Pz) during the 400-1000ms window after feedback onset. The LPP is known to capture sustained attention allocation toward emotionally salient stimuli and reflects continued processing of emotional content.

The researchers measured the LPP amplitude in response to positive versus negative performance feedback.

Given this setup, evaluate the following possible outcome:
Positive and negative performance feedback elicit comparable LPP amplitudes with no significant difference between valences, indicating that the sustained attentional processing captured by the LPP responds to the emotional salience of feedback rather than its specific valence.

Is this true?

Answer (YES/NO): NO